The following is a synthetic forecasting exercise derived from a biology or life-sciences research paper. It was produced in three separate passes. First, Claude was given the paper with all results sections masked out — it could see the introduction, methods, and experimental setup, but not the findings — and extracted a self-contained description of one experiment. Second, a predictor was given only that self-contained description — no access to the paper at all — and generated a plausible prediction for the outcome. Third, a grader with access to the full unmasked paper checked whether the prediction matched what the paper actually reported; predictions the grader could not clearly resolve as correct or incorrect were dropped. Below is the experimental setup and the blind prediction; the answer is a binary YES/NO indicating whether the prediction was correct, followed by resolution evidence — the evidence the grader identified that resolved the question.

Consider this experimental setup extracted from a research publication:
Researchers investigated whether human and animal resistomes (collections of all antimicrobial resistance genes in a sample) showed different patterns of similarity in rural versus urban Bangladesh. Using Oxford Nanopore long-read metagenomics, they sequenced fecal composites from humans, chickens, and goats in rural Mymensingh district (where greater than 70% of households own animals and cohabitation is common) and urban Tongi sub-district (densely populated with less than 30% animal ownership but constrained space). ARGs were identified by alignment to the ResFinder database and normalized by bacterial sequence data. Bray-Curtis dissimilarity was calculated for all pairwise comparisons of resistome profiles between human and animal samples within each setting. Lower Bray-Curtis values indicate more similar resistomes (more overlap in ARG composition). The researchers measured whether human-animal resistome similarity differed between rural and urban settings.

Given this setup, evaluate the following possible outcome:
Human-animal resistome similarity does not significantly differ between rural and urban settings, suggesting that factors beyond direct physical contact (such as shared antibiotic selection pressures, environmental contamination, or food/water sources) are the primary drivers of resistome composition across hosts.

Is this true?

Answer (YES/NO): YES